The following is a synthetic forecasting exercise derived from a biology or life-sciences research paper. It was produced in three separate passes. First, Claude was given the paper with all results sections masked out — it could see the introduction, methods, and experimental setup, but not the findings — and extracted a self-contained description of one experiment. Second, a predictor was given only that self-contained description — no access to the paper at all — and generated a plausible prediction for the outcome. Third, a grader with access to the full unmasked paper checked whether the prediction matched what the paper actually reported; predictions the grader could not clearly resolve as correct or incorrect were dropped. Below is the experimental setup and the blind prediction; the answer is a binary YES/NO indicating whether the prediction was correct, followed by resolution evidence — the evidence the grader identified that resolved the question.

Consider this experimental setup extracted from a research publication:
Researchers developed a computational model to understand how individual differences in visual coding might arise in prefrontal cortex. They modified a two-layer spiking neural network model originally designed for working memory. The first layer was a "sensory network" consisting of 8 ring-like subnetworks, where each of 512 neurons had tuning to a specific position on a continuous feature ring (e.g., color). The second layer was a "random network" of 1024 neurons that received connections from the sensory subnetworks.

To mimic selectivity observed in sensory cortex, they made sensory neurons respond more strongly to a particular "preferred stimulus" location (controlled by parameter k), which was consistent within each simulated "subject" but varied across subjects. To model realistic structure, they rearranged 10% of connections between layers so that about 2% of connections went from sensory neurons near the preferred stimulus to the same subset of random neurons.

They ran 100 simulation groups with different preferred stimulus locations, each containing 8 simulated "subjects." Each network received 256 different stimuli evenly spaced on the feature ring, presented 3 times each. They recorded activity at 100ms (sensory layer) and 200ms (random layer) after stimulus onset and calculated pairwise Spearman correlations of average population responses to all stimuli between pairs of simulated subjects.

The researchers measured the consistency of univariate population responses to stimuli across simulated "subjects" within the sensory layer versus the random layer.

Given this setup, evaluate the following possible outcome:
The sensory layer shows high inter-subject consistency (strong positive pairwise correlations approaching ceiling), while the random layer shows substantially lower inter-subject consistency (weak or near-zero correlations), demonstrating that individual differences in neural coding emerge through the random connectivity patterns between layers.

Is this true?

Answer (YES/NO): YES